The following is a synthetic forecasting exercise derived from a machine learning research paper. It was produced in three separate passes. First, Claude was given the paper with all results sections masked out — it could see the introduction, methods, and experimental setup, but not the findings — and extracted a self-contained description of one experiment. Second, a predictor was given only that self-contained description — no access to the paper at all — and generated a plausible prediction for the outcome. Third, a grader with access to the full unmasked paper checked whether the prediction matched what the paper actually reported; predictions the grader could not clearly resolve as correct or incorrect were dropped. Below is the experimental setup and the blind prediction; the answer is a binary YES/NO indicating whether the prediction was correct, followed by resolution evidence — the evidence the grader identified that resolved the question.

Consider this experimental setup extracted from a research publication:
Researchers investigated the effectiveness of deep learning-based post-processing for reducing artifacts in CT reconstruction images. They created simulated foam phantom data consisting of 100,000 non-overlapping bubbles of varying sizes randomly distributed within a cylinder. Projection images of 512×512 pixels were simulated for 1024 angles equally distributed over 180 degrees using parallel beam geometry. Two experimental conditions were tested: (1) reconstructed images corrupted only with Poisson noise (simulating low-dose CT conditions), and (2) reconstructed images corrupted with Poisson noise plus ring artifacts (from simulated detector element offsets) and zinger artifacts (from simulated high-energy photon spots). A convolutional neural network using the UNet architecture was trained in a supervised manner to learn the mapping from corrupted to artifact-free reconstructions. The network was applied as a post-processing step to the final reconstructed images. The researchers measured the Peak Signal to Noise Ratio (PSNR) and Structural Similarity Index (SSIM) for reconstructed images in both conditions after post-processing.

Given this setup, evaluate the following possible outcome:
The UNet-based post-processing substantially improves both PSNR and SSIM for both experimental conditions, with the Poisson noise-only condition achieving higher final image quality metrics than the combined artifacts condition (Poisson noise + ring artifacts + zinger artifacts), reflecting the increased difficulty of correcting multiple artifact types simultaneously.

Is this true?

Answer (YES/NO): YES